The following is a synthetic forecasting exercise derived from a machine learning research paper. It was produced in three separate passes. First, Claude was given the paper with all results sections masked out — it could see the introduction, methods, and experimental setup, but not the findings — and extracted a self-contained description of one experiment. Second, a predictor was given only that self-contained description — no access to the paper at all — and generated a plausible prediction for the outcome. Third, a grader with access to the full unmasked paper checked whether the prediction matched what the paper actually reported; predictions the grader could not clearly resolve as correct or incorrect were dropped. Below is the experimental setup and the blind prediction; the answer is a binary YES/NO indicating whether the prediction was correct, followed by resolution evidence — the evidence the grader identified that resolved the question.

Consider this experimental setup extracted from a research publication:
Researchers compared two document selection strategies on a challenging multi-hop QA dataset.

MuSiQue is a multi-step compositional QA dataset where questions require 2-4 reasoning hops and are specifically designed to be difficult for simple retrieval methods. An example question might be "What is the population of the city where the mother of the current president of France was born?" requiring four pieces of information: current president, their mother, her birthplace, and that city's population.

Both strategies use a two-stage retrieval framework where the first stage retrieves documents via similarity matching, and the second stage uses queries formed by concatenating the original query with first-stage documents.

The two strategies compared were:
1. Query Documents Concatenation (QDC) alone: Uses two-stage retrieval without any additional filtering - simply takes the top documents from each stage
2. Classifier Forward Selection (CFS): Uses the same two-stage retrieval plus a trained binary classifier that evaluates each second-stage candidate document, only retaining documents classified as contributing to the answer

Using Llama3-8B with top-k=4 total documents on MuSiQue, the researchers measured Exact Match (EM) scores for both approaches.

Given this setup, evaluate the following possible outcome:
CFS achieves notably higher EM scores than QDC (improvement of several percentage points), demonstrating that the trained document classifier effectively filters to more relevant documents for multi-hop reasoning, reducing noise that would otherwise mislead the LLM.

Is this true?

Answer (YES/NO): NO